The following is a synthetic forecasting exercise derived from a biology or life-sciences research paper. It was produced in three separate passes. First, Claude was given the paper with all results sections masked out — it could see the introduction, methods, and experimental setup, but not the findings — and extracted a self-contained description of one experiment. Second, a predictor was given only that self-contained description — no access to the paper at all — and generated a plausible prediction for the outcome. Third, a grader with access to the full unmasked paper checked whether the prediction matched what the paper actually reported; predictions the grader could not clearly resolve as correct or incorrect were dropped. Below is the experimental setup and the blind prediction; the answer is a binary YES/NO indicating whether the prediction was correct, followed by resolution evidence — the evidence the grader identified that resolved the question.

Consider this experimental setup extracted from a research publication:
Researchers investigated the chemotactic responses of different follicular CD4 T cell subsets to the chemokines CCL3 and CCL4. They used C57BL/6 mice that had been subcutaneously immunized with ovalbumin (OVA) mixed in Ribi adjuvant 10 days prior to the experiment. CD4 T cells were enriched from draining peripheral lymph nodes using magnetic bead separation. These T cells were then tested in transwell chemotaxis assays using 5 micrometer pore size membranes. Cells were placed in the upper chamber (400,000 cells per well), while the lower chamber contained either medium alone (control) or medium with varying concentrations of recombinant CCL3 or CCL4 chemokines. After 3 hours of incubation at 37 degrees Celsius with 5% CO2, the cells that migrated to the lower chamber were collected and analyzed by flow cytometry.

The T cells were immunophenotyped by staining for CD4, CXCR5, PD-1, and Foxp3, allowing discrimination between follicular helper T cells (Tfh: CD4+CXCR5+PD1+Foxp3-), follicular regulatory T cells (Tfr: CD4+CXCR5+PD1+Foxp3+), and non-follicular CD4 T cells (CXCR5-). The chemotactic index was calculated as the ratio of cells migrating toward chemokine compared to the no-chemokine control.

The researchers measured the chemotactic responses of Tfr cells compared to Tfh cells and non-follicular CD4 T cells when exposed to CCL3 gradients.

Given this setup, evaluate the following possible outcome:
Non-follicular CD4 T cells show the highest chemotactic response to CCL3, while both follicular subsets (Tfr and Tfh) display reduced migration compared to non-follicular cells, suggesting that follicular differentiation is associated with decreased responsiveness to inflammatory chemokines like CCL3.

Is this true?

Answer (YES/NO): NO